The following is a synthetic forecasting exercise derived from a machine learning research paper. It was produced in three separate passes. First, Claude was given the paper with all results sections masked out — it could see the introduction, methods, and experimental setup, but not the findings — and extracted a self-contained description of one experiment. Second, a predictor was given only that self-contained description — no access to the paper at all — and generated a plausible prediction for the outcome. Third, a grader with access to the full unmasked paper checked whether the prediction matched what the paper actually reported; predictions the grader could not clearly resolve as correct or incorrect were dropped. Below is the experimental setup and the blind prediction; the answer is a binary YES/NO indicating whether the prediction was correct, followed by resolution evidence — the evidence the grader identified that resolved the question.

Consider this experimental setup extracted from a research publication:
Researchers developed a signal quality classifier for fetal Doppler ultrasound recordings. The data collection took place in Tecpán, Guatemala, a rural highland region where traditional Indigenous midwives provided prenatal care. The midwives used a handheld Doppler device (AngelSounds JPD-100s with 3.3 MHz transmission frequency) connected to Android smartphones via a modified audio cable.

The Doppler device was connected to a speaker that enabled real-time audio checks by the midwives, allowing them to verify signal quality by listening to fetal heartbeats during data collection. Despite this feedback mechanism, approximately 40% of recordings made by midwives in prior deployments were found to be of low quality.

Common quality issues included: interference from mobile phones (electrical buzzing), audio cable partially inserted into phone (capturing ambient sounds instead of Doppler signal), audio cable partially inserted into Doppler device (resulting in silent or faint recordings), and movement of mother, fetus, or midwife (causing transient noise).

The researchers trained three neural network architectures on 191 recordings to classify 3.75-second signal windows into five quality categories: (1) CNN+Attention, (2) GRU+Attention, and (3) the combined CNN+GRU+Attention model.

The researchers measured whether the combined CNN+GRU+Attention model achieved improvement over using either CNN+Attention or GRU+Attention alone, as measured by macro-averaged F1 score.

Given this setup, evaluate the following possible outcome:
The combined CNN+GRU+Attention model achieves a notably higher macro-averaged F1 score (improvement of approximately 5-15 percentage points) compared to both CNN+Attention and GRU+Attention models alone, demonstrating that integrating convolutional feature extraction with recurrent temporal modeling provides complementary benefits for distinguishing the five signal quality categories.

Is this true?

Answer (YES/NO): NO